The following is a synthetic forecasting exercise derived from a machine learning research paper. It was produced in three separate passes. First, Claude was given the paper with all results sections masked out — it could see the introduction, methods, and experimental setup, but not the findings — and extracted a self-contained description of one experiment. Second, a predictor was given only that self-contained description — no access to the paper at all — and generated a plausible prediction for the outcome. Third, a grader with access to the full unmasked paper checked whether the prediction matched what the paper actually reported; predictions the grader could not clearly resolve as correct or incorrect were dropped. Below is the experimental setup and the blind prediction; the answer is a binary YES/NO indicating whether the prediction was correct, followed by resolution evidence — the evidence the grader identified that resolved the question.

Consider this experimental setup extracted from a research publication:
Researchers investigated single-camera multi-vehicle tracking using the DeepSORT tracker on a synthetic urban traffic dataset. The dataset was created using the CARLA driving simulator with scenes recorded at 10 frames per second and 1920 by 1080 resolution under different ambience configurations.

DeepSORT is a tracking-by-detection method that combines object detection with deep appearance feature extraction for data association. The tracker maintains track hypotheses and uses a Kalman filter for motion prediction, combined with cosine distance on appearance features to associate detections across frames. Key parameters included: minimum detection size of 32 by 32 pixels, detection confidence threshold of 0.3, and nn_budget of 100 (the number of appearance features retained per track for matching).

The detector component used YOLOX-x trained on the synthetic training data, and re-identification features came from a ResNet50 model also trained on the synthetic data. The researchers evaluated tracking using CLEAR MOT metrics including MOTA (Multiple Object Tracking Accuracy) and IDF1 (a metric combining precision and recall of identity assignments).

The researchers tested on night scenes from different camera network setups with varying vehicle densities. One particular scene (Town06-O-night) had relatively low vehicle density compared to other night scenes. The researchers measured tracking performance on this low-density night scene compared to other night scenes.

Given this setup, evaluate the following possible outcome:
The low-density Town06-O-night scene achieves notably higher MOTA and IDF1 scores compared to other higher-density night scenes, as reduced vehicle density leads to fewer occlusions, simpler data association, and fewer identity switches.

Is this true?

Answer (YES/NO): YES